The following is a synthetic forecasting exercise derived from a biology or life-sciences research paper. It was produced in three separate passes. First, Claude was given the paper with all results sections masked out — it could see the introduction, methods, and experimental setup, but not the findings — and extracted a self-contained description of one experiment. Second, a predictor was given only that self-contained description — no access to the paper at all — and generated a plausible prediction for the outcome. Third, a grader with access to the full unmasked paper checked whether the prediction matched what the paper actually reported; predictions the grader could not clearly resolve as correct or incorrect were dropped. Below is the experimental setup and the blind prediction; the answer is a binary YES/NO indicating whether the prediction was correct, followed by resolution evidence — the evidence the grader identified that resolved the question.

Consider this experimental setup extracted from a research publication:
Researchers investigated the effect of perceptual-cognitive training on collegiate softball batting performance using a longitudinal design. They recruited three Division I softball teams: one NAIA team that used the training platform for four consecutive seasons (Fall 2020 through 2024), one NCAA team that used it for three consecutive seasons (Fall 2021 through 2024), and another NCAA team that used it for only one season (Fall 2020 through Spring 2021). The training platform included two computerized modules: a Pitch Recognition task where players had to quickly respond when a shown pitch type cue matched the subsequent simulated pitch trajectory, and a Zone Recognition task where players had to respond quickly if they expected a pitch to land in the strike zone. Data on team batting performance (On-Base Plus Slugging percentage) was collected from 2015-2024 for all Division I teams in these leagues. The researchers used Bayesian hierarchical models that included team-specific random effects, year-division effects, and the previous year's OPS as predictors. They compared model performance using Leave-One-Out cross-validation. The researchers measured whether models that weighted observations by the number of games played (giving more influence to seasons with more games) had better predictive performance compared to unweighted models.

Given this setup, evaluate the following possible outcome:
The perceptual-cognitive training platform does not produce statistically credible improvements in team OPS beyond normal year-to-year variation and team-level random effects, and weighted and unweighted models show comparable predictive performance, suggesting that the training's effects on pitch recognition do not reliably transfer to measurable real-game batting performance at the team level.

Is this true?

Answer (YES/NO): NO